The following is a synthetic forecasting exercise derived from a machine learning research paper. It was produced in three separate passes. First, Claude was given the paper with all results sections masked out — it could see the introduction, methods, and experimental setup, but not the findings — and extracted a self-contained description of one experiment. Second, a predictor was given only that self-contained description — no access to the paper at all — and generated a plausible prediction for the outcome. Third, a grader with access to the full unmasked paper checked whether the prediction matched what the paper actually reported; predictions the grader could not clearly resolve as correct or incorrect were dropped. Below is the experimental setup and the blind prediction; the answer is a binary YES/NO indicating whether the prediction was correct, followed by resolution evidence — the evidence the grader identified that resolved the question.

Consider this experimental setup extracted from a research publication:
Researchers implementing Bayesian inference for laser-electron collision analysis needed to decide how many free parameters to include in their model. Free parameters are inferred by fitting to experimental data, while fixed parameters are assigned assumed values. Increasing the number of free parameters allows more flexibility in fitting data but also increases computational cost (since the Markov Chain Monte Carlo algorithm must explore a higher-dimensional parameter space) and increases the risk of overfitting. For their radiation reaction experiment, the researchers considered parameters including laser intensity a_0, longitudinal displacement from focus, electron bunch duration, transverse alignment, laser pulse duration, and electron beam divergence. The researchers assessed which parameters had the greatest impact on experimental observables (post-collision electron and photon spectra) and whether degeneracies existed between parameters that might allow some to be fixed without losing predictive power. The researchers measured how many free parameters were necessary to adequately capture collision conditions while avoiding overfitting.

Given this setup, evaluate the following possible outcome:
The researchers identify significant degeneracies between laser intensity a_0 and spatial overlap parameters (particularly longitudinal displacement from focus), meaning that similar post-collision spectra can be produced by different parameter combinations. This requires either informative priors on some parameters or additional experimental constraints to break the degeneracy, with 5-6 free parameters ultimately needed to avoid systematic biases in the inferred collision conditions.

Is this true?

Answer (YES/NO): NO